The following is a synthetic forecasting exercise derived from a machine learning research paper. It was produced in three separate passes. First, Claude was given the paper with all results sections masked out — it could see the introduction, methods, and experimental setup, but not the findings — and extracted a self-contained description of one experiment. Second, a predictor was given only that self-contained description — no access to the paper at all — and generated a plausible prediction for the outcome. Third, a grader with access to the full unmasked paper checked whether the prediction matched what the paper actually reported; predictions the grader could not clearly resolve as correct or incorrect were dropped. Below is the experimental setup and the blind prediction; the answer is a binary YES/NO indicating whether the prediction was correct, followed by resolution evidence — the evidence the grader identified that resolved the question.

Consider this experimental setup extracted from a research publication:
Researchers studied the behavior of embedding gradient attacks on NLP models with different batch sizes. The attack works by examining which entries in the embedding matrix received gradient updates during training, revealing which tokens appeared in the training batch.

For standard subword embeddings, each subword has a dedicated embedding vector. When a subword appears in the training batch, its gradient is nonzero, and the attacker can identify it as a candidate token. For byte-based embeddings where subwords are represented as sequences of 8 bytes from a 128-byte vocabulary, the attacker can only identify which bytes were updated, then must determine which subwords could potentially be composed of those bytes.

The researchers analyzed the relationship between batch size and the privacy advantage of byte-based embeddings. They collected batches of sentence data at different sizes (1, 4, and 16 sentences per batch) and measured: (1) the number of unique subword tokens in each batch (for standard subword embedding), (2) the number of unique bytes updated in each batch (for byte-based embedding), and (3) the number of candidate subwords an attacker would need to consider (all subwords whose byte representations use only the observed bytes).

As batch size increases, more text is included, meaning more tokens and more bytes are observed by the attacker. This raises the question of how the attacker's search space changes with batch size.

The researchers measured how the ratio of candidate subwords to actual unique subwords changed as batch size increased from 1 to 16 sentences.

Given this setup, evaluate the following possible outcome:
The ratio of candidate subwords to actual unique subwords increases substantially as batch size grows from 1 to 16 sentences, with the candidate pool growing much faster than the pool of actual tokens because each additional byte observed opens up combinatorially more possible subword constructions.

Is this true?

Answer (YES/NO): NO